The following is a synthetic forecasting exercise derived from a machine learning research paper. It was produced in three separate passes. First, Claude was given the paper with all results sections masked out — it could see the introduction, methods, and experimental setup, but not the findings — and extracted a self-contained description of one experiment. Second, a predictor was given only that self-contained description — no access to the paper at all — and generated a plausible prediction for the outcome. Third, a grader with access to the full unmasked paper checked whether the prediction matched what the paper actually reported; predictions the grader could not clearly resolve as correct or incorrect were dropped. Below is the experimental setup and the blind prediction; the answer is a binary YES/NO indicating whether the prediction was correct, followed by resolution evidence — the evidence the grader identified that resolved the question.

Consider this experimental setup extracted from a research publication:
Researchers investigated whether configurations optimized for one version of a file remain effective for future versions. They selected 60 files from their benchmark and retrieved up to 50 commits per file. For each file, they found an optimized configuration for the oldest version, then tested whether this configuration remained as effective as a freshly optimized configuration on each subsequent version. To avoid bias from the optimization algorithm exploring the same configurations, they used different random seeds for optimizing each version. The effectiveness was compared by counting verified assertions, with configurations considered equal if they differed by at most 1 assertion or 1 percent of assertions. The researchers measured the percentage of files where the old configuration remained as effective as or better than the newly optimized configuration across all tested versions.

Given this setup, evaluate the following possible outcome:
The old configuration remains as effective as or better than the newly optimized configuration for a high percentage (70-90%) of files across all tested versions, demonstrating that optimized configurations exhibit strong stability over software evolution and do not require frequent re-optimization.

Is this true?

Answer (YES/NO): YES